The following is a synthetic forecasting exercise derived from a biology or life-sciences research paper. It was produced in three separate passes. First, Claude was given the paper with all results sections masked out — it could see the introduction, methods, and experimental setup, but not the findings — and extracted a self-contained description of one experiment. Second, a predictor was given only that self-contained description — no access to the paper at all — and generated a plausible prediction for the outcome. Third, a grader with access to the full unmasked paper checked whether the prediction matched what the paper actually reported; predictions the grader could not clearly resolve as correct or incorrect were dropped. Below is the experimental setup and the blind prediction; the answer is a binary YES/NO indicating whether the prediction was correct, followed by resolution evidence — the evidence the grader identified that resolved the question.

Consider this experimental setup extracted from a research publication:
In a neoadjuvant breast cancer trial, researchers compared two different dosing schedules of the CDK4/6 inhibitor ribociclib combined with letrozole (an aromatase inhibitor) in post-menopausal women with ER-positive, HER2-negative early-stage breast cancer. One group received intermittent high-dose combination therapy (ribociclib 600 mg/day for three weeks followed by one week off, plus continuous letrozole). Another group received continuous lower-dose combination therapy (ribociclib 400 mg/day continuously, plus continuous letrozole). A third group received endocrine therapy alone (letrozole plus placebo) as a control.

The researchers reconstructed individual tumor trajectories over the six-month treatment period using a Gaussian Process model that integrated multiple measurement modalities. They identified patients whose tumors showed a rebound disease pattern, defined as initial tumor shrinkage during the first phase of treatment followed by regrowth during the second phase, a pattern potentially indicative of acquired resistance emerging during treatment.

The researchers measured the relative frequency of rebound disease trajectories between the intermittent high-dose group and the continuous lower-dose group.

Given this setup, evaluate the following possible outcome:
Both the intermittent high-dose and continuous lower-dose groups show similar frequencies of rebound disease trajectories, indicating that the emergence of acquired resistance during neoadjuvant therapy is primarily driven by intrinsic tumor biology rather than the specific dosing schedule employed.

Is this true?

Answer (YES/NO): NO